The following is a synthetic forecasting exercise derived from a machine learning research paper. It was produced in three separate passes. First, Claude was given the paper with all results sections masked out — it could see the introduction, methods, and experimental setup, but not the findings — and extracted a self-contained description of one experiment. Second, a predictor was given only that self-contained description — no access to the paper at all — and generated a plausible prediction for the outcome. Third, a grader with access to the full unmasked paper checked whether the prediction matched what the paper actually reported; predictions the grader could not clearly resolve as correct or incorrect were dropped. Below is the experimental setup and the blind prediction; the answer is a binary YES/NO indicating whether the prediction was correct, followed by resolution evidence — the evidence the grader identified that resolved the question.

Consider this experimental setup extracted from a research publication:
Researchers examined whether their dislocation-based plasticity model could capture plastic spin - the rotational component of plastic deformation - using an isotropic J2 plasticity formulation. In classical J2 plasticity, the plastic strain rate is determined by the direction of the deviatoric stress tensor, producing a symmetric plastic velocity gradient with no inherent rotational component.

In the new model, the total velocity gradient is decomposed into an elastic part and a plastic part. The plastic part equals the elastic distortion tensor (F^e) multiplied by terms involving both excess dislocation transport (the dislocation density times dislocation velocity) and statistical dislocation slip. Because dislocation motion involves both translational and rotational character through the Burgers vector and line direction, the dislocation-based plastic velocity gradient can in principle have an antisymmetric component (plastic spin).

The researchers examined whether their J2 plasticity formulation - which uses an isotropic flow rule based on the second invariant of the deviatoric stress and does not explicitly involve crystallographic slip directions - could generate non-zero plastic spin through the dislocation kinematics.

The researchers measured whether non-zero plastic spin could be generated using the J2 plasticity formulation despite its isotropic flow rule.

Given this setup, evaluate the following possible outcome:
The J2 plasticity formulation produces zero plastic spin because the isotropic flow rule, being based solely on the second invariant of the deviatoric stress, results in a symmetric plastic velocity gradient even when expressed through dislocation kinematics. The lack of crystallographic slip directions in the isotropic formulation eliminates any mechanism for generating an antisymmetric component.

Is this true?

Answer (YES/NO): NO